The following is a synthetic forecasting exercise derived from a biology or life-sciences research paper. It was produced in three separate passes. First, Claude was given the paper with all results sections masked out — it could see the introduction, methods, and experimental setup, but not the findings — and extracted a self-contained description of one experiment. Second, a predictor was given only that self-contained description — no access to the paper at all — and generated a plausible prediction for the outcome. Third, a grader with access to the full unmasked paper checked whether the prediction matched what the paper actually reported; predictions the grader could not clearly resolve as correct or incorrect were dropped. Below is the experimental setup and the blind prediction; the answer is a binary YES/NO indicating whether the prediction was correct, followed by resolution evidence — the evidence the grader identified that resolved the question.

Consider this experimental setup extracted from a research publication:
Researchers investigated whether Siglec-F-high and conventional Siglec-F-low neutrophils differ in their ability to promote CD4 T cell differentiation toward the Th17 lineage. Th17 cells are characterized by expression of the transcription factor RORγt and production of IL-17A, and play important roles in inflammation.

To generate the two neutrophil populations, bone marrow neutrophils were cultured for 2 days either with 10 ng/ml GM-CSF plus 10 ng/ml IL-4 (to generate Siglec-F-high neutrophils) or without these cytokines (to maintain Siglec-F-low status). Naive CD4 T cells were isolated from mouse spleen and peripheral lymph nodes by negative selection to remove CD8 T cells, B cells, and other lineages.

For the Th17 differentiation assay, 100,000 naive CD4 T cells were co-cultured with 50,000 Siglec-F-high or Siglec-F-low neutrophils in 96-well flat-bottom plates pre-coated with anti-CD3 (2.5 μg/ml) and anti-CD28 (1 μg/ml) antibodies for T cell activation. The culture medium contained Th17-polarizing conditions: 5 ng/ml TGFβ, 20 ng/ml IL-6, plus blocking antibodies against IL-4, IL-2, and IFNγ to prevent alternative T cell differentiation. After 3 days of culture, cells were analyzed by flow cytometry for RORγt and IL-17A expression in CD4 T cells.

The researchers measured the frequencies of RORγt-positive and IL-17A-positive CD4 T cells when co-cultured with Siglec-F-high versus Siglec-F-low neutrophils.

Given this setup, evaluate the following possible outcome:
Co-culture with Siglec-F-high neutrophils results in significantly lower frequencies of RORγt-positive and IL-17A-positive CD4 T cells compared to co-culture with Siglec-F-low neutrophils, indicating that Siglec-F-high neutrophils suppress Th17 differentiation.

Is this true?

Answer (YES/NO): NO